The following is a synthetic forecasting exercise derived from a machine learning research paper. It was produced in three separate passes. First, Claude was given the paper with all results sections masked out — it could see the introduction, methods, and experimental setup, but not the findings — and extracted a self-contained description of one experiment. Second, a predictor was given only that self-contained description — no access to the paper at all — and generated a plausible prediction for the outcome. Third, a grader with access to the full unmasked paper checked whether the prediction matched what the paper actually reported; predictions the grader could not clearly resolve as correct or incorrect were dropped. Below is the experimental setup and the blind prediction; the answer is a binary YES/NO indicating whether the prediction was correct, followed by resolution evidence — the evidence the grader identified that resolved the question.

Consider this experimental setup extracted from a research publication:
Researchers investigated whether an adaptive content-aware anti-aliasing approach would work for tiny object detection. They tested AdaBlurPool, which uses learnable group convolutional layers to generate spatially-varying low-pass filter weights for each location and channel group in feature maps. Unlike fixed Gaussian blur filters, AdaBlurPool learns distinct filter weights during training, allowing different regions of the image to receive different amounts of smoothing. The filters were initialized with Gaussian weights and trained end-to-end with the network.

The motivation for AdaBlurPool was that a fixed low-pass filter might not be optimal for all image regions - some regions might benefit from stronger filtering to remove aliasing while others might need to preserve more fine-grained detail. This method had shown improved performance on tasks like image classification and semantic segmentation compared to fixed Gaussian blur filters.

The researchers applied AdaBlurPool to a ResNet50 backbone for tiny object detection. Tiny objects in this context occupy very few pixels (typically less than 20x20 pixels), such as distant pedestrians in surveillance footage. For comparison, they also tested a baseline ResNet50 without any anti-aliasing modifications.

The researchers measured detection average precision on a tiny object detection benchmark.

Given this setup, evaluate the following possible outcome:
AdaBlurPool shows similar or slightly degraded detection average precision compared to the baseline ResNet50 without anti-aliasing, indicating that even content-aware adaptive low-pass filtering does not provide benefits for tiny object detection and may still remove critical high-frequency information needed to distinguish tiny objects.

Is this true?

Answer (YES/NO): NO